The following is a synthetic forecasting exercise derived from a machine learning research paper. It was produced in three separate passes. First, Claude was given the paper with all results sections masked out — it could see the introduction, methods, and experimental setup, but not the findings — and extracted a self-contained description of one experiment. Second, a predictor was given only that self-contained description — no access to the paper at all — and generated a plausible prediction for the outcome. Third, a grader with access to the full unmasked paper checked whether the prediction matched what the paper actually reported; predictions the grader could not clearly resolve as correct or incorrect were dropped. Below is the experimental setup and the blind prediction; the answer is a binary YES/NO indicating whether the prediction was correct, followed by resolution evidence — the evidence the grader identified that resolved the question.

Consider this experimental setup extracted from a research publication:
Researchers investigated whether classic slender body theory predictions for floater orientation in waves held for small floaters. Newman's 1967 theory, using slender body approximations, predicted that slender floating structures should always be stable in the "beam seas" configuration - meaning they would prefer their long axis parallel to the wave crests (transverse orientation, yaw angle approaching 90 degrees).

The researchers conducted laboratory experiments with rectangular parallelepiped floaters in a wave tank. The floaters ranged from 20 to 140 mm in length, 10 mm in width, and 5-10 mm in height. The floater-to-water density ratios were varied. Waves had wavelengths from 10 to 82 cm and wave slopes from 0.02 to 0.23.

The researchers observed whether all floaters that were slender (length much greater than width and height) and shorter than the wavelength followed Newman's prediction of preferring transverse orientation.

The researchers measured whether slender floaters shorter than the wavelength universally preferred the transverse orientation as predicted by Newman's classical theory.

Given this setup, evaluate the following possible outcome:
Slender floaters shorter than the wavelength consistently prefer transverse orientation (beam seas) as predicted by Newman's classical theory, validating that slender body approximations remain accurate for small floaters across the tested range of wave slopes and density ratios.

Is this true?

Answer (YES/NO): NO